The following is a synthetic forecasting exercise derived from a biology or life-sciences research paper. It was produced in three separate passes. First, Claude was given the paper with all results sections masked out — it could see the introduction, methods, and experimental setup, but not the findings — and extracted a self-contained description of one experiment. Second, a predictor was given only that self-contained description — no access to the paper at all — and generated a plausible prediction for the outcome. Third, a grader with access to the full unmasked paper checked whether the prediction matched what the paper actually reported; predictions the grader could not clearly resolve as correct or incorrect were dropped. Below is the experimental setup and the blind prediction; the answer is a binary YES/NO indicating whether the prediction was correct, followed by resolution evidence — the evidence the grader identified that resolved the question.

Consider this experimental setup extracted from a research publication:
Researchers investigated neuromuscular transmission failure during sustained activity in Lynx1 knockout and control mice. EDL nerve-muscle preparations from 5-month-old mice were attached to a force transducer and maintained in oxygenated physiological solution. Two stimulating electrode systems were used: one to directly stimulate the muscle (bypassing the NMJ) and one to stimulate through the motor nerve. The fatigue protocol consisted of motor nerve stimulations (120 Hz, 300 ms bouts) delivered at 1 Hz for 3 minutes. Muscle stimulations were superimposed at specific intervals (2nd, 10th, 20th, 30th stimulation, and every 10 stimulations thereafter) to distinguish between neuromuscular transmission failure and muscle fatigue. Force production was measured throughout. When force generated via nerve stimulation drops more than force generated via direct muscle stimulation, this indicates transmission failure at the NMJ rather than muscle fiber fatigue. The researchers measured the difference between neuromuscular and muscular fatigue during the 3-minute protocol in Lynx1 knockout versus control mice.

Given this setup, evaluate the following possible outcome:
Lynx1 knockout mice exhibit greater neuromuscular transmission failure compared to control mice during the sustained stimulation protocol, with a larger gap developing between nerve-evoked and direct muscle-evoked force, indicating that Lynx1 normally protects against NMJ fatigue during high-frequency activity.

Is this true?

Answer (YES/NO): NO